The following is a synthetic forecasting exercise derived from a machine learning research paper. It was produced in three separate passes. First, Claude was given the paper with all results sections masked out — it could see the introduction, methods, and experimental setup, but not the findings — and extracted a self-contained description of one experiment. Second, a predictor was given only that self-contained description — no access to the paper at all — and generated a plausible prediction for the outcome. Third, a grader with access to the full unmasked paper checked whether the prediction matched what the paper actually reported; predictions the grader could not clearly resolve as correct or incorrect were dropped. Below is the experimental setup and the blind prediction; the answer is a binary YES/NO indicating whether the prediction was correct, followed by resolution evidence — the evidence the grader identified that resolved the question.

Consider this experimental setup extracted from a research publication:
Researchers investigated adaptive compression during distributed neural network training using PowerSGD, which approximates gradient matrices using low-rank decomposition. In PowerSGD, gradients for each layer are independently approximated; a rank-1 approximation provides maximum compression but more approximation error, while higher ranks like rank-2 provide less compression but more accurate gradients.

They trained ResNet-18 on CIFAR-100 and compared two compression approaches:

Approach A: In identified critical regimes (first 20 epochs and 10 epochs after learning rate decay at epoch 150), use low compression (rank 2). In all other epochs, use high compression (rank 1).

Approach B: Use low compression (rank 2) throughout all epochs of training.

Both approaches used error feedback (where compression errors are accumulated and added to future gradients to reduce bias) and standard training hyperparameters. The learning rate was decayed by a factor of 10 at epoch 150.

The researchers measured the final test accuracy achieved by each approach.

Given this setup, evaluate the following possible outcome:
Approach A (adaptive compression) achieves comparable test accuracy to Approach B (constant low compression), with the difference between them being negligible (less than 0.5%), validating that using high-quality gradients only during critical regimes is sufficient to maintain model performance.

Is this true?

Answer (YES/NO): YES